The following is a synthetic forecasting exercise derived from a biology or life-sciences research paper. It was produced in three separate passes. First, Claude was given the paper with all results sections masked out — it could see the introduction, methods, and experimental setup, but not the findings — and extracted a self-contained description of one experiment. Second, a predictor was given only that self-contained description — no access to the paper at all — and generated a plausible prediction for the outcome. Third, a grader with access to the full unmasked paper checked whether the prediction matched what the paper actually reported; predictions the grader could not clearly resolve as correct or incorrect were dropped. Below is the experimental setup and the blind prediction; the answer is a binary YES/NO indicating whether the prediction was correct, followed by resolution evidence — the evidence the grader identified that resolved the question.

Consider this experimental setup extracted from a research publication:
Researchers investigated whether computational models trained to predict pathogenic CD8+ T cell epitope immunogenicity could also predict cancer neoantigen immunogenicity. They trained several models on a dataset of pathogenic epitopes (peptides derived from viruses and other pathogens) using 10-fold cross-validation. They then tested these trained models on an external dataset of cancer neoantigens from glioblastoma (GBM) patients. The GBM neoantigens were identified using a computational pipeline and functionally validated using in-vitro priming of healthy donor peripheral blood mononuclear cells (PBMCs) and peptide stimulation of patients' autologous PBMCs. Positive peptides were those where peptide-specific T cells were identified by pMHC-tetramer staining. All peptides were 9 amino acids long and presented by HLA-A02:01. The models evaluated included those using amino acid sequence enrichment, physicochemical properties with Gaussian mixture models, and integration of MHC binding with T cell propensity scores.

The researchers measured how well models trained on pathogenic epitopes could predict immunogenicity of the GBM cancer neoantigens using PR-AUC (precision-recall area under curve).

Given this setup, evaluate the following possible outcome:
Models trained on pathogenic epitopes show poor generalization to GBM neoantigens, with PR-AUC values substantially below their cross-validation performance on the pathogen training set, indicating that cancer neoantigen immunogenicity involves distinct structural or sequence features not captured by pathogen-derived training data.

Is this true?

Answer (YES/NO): YES